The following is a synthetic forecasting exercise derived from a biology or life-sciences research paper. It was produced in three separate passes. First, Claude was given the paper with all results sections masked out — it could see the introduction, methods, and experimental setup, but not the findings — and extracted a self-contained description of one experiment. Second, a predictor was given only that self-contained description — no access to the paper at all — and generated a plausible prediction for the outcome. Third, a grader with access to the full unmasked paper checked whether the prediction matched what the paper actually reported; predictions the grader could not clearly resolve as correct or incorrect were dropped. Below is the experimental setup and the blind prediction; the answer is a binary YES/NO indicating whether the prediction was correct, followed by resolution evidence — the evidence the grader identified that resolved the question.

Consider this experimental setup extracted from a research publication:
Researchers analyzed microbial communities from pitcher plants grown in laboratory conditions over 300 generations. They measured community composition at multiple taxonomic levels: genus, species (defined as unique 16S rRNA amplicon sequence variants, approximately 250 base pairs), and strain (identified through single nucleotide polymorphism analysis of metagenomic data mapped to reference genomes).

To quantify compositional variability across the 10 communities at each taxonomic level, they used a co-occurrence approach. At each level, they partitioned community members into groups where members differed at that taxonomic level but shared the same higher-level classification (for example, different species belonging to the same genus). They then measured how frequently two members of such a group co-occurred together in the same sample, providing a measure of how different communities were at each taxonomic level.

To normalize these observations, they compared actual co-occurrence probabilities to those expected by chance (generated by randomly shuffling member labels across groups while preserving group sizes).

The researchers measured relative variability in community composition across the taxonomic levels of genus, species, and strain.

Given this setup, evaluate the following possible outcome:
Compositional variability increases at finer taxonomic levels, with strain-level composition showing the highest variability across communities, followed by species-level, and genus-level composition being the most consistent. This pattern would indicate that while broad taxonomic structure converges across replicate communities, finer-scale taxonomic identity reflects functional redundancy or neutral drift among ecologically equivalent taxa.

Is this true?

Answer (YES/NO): YES